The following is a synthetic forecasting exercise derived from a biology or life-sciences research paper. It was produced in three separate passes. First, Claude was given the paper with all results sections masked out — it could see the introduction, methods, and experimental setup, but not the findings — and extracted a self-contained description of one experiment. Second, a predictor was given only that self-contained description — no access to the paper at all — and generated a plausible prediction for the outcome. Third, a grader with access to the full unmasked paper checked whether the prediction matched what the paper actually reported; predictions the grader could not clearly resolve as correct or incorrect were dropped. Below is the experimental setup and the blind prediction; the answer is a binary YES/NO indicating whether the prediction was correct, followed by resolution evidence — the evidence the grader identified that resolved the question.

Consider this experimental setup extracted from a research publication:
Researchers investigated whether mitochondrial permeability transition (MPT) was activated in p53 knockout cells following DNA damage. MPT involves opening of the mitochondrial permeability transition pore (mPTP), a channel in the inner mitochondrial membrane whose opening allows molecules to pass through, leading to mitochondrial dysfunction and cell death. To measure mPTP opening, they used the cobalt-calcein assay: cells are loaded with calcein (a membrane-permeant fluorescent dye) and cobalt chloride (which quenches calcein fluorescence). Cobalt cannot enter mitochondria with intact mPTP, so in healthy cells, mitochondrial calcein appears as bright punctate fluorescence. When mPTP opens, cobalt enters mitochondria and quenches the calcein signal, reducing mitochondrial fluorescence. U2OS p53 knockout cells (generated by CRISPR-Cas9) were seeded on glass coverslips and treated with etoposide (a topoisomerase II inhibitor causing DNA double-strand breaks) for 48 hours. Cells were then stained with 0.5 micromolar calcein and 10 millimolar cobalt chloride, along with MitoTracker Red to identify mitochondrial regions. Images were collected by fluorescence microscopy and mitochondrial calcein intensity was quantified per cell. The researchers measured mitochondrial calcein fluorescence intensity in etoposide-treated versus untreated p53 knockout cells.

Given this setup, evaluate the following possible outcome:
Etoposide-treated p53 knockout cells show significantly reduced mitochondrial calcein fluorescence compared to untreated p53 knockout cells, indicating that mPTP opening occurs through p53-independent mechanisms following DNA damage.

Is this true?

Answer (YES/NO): YES